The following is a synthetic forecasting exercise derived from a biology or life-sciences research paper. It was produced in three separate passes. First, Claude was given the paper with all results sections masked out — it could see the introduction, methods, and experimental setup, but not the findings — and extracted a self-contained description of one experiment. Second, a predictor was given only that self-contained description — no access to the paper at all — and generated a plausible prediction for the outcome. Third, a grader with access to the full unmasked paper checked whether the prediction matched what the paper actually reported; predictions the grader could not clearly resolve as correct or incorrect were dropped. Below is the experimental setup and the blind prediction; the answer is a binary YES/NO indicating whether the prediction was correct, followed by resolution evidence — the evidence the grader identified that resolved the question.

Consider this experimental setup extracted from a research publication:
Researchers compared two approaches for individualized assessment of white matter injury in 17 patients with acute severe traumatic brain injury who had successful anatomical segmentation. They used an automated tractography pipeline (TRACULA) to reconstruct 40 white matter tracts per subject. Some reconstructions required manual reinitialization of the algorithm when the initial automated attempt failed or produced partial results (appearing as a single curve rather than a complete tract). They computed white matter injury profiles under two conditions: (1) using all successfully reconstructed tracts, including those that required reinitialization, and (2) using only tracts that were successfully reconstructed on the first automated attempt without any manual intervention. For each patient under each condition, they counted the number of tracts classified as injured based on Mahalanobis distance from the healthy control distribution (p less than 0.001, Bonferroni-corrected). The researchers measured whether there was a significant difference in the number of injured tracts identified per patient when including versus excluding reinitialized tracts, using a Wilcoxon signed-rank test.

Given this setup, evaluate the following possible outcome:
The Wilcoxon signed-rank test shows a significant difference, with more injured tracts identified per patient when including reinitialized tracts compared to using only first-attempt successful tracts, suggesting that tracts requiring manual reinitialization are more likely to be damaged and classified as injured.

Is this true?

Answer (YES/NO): NO